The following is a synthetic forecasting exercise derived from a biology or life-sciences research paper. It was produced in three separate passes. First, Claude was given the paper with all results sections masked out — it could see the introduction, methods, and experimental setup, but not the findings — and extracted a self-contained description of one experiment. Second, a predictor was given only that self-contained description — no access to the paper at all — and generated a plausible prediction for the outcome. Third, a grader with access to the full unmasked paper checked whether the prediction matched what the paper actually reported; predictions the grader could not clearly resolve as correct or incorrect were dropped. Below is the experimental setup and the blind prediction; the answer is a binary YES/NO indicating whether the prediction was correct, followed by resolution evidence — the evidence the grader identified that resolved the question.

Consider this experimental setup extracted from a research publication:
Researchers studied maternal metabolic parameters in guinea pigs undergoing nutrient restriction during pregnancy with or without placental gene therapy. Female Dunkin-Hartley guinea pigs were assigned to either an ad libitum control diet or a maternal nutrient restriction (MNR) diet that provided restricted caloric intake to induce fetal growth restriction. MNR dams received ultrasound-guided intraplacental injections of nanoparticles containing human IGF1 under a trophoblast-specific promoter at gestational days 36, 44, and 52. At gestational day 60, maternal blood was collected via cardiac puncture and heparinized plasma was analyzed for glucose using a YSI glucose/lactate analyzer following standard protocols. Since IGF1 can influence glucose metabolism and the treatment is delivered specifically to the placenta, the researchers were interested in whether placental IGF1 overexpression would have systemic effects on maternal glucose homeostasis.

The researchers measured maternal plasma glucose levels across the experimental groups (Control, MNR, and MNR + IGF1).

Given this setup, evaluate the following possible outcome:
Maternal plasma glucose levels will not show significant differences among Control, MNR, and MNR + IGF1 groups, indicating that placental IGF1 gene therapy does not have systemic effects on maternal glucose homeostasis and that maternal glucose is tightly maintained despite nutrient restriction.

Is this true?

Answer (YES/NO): YES